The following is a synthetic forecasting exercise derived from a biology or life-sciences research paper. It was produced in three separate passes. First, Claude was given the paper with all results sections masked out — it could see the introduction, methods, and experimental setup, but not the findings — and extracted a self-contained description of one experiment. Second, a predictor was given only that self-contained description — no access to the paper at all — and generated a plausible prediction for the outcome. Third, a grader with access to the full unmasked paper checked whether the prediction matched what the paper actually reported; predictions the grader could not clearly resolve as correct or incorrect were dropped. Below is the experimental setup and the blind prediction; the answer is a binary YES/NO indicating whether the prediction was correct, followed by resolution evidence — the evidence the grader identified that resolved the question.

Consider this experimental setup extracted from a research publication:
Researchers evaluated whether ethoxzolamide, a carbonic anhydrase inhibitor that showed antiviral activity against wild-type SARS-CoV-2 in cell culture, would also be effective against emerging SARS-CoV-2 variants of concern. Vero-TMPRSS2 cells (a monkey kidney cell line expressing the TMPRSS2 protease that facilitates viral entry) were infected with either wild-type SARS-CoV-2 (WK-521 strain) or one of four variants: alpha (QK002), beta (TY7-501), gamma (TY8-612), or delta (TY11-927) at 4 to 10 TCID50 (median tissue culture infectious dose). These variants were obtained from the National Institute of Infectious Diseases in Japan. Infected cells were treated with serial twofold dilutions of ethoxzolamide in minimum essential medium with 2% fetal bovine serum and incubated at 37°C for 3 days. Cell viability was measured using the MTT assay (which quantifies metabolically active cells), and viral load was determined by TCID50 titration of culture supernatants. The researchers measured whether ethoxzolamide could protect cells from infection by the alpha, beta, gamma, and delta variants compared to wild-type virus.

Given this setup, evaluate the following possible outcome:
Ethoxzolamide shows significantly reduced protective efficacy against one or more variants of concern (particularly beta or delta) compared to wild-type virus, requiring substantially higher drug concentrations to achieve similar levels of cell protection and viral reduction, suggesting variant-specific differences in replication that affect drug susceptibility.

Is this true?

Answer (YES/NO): NO